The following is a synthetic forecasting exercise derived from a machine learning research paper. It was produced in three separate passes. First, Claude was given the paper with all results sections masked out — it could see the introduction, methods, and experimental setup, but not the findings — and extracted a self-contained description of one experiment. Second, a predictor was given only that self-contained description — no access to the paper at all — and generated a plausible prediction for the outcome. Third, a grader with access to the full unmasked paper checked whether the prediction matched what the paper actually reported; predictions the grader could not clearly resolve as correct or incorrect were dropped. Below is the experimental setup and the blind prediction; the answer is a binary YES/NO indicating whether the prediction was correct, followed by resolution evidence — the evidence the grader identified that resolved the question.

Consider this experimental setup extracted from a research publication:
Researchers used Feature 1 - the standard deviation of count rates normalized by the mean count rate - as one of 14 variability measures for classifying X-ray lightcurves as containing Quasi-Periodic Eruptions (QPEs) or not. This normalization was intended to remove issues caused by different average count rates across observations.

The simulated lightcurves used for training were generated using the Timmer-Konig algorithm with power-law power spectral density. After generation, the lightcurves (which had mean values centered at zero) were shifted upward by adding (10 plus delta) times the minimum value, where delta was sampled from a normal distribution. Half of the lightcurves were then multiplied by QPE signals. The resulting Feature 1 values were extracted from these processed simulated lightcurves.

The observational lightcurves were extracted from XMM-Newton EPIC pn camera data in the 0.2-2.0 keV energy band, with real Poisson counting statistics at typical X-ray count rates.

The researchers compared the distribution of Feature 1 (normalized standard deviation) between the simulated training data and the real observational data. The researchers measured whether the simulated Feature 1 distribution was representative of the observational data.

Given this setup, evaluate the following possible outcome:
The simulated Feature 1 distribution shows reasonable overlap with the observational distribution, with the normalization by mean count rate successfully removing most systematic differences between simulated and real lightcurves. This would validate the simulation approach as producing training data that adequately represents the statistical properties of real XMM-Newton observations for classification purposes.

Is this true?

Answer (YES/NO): NO